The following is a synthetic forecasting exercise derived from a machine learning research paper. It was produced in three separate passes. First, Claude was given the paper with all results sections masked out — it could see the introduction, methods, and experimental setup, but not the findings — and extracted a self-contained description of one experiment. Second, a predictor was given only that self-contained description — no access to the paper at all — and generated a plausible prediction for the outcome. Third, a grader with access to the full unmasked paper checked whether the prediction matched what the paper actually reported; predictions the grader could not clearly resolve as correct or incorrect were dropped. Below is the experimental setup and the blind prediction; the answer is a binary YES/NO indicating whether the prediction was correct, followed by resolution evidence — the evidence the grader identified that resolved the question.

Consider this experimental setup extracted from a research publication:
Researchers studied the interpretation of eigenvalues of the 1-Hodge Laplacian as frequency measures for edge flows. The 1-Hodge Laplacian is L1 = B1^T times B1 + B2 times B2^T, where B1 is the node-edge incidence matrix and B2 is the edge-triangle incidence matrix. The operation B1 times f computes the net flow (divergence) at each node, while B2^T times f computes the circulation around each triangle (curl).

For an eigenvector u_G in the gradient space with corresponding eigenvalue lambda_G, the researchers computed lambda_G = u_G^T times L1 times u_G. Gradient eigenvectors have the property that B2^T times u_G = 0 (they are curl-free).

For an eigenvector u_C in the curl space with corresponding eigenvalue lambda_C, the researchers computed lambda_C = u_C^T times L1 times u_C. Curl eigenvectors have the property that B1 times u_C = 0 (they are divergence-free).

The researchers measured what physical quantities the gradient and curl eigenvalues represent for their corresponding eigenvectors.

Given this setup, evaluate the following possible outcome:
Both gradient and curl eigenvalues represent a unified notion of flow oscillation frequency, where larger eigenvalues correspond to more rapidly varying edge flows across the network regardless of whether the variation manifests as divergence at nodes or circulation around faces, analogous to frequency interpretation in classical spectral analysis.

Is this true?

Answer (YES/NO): NO